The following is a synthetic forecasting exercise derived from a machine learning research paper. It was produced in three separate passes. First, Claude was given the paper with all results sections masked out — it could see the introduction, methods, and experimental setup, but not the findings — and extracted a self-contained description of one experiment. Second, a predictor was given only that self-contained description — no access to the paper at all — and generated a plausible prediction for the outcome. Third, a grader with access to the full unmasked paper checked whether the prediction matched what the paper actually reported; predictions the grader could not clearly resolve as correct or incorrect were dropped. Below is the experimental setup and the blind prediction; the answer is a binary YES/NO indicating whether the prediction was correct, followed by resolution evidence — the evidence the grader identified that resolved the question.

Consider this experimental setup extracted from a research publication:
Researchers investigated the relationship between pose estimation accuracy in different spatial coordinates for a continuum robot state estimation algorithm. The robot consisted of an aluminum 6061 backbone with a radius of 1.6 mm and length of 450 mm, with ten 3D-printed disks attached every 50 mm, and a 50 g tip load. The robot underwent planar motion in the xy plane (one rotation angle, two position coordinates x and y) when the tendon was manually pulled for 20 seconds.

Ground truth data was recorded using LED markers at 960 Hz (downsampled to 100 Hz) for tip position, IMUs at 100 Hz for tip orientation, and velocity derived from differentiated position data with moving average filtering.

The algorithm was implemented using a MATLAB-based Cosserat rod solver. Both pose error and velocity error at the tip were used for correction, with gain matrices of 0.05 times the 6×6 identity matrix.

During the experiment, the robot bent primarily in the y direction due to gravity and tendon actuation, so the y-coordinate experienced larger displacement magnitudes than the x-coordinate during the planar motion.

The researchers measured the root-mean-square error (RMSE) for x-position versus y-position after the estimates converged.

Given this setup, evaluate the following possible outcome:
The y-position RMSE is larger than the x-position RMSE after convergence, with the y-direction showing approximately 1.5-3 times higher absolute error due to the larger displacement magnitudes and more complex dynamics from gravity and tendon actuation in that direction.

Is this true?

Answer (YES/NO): YES